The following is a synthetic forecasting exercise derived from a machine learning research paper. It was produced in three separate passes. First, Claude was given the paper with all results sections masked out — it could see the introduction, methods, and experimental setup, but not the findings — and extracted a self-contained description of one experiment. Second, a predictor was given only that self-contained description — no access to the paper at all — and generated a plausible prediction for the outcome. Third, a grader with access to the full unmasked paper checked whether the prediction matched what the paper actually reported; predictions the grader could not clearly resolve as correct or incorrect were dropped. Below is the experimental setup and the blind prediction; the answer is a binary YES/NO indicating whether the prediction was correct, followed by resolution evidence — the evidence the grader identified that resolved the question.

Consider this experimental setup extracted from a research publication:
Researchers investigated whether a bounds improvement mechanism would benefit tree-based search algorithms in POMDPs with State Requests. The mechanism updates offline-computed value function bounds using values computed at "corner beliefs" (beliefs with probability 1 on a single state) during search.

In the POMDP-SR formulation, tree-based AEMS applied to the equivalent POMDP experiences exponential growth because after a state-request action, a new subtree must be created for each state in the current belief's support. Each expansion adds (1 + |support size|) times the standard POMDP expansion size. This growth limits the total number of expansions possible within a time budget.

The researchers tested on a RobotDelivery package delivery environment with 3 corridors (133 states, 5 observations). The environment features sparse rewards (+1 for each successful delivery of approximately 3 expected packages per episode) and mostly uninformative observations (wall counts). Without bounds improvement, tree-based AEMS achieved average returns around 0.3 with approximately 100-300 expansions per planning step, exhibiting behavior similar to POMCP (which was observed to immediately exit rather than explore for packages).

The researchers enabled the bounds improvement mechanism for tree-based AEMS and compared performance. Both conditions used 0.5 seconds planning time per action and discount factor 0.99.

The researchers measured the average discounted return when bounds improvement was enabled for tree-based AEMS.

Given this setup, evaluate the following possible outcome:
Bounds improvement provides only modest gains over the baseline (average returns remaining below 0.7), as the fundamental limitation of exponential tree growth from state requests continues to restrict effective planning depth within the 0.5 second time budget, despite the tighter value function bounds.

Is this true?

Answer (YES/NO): NO